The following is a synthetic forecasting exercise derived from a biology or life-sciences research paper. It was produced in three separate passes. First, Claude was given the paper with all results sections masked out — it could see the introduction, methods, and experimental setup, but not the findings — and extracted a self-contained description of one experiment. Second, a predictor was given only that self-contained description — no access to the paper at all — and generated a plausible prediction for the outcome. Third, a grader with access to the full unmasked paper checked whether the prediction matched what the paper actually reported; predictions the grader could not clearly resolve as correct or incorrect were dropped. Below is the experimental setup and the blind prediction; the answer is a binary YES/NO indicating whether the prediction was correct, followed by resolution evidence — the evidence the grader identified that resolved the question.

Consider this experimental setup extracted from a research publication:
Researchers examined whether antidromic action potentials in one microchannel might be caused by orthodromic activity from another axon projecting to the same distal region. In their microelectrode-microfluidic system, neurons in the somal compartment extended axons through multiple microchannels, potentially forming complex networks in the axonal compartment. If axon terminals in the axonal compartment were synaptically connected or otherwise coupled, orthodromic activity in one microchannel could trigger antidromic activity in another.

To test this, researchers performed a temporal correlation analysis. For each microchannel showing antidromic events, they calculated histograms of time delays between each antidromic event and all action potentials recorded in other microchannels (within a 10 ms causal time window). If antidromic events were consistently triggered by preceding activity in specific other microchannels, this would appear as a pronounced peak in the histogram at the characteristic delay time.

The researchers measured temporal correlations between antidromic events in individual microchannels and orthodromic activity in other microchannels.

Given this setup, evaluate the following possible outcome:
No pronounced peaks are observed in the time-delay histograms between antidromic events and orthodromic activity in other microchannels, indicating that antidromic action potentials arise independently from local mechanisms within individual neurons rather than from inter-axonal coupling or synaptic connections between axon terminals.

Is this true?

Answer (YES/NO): NO